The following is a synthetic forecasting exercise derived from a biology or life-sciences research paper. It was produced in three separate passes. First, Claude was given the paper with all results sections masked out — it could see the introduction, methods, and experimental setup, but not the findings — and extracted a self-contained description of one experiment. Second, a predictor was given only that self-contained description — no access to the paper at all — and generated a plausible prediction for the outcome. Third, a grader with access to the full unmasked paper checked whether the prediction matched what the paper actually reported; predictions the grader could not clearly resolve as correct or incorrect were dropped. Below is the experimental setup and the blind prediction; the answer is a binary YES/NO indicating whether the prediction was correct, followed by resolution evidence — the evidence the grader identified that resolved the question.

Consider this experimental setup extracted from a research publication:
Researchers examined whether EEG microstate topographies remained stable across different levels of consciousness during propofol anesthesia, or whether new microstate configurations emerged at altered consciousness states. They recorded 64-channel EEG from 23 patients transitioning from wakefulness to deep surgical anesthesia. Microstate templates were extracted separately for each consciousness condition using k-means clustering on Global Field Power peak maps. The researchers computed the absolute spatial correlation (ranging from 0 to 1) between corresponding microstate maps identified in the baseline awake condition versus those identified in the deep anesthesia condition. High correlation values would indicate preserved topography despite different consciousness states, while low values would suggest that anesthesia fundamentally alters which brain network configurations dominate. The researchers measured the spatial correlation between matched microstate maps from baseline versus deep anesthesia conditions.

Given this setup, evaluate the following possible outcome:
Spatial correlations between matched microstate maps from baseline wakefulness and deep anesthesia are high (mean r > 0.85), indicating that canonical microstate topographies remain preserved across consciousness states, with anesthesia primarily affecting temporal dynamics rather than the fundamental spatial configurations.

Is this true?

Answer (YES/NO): YES